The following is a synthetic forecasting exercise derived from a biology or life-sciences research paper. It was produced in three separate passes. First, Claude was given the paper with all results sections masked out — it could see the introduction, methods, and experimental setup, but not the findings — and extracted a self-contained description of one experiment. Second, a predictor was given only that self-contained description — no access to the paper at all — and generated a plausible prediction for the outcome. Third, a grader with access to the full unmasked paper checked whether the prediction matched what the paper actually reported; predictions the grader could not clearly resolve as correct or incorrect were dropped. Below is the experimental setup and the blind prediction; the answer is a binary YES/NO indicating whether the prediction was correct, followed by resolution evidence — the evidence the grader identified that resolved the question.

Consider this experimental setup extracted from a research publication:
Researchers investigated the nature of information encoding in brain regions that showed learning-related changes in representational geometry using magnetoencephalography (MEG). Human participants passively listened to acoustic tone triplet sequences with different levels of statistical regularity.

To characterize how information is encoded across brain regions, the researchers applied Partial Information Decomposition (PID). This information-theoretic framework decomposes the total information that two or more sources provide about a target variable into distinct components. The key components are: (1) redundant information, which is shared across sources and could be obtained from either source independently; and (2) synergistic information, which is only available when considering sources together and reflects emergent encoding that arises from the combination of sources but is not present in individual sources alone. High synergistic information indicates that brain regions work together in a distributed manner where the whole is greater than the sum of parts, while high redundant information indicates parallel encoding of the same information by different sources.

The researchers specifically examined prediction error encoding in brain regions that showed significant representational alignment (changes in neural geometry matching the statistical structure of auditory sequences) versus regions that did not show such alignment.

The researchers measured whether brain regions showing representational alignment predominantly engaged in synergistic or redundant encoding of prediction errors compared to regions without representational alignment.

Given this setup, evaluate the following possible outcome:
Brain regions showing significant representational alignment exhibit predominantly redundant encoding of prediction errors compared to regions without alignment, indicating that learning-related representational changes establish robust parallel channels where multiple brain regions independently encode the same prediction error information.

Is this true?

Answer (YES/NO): NO